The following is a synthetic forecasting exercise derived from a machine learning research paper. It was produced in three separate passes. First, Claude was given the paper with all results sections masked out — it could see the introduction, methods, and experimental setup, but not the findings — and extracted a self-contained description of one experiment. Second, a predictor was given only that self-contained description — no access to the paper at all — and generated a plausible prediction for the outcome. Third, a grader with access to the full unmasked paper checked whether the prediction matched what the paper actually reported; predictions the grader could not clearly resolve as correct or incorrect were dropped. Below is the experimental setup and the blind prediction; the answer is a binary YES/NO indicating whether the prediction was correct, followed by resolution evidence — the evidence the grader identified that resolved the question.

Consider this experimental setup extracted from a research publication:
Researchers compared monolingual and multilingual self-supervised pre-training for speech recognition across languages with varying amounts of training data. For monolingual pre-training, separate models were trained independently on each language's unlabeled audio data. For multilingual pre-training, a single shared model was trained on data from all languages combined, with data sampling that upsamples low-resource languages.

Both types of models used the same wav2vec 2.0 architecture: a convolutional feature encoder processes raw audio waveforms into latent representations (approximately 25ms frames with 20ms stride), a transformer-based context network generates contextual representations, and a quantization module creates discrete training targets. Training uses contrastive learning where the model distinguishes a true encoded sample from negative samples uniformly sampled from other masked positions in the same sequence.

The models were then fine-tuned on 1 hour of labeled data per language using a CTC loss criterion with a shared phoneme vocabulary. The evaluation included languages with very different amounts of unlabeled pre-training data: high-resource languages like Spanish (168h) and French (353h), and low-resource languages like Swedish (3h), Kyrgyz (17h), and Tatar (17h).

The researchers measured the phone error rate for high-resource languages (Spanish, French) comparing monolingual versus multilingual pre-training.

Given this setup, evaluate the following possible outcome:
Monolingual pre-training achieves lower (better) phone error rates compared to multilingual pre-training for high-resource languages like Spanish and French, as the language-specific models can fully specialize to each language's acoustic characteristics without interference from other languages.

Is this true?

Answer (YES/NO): YES